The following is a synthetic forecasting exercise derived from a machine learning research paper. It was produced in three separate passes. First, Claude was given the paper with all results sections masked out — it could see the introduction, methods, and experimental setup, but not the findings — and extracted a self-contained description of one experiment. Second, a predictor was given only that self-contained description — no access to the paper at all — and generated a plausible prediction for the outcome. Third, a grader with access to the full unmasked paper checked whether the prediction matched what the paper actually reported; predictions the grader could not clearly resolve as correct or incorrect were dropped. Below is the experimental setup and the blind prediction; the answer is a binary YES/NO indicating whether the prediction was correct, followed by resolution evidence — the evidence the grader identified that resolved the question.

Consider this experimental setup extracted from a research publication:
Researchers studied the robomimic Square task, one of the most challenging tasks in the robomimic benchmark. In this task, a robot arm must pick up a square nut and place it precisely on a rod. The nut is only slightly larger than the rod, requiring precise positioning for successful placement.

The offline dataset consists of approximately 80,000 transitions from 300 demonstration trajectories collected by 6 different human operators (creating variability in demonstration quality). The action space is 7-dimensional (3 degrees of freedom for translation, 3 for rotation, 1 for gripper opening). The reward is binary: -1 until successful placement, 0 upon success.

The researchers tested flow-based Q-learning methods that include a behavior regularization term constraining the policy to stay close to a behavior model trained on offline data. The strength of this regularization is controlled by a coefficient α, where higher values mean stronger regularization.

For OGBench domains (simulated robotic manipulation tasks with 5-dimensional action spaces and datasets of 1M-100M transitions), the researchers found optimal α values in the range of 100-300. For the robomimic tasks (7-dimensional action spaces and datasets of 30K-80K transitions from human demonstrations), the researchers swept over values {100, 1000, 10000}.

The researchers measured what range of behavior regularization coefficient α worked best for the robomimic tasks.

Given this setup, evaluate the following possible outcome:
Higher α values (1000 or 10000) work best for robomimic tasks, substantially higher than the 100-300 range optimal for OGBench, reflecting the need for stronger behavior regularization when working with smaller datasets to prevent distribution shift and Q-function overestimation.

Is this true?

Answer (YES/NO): YES